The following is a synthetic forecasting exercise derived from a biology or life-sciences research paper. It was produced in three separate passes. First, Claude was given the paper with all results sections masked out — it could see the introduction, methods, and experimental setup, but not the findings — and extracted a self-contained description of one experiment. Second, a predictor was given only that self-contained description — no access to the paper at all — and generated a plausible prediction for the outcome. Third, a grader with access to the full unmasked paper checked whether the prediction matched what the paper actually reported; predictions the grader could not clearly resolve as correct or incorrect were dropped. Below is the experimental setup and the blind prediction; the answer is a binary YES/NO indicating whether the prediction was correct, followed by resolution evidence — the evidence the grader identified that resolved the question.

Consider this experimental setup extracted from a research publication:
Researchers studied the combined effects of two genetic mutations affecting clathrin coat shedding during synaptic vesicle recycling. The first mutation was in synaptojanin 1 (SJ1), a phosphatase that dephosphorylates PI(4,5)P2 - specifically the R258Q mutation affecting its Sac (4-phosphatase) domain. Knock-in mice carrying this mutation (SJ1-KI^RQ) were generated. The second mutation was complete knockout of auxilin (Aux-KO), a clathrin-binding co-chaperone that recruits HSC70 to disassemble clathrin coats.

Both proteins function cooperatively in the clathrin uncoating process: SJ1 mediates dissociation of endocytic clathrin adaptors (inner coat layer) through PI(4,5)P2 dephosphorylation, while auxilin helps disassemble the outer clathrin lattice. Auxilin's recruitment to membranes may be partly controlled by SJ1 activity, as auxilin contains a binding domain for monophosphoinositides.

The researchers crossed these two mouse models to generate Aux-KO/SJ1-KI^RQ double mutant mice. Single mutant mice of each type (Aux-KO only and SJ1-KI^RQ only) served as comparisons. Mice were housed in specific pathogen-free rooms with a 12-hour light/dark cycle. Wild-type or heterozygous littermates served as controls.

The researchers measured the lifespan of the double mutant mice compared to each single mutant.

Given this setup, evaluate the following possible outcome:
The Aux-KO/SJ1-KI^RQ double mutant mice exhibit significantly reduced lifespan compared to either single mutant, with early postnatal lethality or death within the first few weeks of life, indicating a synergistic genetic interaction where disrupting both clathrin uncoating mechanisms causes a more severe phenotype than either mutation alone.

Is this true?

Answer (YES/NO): YES